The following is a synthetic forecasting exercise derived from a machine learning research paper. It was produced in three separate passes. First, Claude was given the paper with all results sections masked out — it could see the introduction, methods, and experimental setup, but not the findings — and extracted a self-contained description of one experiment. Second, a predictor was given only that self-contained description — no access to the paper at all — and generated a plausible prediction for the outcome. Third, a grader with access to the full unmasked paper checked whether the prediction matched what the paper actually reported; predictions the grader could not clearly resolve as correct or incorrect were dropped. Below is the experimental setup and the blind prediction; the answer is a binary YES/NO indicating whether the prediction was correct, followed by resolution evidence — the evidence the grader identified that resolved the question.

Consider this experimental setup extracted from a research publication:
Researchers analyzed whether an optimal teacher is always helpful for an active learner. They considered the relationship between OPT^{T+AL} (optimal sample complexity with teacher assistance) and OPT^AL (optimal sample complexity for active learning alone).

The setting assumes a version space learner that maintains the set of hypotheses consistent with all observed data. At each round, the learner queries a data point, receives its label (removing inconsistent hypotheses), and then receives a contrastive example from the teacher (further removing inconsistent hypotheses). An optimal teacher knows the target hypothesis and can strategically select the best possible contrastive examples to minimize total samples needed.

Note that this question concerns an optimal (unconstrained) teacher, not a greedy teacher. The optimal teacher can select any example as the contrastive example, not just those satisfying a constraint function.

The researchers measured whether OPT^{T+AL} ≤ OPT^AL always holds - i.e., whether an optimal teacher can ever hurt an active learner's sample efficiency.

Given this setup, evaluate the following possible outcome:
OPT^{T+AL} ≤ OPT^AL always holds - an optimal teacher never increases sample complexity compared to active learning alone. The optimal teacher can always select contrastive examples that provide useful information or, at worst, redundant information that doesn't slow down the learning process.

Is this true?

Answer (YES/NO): YES